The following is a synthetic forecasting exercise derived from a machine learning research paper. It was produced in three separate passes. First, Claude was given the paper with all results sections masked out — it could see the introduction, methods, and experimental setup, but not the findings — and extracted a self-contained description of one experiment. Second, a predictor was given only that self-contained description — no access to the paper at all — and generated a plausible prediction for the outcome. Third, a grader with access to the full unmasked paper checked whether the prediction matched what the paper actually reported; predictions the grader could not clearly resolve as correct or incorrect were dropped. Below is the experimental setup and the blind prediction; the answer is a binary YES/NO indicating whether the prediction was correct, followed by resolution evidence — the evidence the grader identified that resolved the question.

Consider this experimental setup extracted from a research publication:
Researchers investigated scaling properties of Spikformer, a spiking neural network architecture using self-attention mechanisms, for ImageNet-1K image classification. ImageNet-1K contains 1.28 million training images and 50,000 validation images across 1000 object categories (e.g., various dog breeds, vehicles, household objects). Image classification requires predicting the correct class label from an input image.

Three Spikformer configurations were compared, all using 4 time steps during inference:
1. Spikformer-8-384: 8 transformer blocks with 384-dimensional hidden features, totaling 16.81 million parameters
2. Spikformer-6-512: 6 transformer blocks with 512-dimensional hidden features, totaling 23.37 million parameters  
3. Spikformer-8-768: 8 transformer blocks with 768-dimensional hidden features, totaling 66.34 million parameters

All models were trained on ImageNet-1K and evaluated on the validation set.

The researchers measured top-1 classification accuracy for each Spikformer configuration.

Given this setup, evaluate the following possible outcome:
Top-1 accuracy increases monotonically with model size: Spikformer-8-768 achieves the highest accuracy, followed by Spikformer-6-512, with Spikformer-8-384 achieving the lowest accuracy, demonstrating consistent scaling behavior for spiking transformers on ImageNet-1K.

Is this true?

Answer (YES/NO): YES